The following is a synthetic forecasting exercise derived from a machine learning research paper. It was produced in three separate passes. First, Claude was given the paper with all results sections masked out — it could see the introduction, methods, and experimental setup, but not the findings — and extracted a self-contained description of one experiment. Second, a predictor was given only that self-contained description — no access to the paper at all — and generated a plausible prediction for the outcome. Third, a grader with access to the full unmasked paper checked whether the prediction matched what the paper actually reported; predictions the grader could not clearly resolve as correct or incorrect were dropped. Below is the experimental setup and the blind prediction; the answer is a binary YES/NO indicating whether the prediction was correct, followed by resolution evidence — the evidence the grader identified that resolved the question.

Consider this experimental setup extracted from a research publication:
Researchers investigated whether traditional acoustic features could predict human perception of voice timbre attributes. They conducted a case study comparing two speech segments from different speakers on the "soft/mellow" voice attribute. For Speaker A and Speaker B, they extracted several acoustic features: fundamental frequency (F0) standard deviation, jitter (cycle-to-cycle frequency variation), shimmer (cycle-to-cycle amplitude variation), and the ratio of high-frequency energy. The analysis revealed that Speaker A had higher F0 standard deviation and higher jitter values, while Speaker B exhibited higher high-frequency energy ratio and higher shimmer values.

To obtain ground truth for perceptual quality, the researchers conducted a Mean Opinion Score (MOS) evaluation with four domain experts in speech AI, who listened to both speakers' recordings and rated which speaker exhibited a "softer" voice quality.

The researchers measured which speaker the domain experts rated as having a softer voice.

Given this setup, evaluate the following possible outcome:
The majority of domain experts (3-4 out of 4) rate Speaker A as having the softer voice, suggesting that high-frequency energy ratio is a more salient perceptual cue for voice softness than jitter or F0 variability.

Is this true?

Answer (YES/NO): NO